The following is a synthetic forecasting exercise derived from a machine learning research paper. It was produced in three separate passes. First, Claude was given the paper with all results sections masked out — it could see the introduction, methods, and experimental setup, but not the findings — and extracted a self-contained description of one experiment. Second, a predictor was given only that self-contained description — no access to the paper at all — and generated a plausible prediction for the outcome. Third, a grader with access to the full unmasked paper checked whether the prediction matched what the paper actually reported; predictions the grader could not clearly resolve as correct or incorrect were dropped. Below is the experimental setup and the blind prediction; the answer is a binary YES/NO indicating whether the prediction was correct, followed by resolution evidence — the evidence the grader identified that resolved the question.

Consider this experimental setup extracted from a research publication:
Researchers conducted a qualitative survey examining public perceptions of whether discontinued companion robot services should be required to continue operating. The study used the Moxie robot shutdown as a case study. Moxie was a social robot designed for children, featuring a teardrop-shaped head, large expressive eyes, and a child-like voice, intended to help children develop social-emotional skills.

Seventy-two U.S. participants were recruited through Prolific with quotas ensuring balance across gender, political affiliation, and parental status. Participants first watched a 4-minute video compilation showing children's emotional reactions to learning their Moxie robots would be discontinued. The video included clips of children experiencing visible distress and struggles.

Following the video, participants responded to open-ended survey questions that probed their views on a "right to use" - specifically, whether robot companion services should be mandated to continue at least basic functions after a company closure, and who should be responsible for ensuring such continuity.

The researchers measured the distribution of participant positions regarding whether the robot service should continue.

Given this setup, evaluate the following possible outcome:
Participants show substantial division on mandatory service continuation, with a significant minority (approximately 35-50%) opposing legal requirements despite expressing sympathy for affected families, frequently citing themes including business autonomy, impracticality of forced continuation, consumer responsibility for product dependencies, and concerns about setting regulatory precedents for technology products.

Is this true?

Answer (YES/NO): NO